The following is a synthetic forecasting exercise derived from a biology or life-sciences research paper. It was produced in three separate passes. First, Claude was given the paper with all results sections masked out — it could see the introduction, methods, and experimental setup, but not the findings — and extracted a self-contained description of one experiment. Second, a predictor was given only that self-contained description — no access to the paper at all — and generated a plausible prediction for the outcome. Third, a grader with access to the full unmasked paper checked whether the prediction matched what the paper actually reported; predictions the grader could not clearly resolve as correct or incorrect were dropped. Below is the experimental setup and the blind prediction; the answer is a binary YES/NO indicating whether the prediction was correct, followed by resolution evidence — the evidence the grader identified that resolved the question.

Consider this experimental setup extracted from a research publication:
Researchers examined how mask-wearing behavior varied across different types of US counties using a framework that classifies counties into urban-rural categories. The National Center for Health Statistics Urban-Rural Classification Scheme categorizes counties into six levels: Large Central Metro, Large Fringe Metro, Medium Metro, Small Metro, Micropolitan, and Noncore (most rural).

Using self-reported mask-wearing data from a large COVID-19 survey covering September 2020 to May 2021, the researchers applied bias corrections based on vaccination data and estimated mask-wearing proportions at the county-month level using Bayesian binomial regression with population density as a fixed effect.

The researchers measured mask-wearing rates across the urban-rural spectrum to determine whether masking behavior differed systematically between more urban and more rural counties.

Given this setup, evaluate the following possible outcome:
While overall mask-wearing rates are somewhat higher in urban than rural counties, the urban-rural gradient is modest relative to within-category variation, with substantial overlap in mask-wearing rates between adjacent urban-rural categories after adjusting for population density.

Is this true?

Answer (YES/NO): NO